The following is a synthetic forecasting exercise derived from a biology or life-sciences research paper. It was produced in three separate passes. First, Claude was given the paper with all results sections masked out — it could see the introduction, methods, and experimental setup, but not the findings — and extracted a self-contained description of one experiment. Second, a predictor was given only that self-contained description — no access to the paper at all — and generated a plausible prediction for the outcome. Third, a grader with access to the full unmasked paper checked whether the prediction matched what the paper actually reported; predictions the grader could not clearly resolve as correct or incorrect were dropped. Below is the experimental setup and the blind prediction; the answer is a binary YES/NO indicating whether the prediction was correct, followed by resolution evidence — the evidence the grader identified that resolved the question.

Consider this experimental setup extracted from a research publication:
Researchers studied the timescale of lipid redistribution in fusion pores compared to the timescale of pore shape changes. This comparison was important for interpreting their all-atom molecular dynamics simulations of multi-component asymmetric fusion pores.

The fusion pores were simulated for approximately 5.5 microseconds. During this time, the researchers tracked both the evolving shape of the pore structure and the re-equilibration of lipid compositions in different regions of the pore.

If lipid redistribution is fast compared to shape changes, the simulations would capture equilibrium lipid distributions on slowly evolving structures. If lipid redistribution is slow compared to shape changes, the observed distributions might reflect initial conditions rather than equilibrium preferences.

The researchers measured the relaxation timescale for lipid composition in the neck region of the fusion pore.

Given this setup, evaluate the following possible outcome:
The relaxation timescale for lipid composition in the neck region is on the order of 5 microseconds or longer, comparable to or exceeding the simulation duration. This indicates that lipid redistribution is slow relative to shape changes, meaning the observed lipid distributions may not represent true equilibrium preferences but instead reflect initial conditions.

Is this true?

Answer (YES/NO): NO